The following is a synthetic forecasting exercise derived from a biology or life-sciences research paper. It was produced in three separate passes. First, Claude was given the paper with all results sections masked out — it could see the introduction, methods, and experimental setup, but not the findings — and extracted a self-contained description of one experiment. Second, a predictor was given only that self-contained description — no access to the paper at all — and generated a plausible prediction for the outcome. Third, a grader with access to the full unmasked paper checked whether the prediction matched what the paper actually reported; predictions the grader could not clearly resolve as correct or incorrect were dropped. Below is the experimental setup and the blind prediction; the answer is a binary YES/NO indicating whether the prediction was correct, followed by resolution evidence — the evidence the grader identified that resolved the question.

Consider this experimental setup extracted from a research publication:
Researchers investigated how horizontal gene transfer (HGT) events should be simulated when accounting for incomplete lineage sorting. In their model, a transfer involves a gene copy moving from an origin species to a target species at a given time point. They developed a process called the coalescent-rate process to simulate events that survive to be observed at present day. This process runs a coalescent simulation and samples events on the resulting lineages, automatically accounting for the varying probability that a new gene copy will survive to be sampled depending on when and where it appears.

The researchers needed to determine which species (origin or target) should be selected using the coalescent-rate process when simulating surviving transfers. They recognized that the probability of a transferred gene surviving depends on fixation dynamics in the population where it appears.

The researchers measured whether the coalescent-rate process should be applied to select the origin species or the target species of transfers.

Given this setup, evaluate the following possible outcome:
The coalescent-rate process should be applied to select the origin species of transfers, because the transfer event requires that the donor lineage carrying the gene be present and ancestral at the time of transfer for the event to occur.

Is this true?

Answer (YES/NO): NO